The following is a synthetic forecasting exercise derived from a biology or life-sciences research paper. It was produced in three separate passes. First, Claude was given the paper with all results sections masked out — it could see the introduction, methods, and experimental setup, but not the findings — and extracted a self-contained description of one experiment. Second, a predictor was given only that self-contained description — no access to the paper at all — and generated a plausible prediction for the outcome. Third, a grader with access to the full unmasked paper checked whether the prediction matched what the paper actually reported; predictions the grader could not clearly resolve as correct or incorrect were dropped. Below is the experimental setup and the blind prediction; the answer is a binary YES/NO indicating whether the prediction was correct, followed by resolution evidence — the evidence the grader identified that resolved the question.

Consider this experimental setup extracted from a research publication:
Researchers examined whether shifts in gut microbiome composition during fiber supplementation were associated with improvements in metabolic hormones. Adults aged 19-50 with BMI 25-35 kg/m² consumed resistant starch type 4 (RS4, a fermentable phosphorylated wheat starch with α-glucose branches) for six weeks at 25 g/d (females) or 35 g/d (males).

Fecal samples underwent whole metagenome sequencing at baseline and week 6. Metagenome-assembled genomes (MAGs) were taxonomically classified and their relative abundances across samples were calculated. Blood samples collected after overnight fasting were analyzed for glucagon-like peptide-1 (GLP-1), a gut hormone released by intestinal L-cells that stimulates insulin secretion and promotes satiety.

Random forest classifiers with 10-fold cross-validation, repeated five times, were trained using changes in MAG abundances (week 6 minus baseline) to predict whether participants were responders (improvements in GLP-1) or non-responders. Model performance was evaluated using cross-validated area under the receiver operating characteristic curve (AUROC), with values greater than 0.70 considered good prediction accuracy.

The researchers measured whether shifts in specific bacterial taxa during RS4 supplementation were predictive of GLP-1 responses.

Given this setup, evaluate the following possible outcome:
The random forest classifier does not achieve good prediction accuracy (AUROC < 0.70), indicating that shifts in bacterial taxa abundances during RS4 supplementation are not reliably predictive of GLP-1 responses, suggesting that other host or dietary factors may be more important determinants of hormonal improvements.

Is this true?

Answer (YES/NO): NO